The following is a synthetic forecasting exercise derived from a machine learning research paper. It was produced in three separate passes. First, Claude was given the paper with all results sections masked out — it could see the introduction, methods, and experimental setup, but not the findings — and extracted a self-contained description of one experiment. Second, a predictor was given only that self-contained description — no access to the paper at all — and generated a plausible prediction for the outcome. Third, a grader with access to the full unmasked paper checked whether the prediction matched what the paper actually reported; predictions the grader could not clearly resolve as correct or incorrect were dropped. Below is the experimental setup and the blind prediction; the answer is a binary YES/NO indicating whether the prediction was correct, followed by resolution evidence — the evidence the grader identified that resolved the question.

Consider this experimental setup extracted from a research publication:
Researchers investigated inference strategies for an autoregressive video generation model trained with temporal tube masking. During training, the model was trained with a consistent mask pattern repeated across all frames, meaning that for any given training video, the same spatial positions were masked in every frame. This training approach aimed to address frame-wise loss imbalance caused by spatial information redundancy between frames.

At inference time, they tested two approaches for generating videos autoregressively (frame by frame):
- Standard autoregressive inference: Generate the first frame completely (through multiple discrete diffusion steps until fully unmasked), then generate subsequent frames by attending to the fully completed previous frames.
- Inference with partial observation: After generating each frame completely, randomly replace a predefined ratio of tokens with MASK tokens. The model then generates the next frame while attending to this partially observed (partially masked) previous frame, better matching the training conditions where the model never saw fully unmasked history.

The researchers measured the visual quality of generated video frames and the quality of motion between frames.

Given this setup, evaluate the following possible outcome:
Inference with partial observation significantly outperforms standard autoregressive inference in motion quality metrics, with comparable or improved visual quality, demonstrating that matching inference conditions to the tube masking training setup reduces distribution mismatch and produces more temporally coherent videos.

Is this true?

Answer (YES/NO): YES